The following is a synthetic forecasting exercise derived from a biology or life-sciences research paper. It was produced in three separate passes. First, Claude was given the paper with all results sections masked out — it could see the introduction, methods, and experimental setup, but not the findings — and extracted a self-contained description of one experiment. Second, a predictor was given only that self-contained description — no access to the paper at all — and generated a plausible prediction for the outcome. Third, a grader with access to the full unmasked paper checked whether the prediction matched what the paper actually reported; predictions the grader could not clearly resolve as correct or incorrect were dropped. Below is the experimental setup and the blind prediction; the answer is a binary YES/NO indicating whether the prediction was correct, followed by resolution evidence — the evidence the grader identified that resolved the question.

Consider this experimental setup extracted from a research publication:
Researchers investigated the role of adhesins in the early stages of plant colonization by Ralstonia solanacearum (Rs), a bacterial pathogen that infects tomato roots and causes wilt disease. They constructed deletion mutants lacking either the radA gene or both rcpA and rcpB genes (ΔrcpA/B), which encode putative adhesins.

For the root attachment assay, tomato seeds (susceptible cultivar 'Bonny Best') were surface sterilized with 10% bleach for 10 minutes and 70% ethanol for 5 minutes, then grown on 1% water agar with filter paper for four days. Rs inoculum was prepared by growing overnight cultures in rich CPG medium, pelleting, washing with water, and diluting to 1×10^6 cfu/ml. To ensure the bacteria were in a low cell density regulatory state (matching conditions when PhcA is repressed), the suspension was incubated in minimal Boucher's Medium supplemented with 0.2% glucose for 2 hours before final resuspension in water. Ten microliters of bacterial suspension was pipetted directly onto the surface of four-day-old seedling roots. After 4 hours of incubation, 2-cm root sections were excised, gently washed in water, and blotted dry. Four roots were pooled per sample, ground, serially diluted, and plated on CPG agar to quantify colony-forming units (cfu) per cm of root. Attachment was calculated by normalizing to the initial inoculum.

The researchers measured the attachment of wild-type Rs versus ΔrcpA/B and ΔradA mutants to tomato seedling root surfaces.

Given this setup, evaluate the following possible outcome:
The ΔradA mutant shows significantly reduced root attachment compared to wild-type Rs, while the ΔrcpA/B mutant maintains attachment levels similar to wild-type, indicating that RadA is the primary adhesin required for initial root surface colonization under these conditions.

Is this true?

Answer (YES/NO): NO